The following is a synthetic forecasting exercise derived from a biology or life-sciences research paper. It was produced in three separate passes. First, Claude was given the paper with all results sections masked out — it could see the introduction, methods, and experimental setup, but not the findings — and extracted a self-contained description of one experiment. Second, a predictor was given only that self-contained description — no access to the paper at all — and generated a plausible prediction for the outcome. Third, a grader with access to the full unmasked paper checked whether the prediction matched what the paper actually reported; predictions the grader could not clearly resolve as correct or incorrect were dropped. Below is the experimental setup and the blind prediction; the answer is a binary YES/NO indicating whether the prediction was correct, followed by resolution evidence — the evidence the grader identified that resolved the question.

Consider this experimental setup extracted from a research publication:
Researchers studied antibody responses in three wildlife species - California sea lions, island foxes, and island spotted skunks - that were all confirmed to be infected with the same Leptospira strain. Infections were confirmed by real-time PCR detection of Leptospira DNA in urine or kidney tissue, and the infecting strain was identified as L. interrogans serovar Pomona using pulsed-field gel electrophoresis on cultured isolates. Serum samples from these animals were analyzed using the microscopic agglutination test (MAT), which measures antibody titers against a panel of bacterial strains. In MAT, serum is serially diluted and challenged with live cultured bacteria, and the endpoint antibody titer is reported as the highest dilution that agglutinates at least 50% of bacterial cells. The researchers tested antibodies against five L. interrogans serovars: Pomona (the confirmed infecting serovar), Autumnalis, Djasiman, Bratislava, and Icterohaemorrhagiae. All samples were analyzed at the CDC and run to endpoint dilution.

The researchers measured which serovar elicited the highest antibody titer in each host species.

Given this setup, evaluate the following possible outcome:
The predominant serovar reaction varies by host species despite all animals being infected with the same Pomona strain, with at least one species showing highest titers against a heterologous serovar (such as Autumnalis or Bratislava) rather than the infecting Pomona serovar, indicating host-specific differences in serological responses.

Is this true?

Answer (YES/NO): YES